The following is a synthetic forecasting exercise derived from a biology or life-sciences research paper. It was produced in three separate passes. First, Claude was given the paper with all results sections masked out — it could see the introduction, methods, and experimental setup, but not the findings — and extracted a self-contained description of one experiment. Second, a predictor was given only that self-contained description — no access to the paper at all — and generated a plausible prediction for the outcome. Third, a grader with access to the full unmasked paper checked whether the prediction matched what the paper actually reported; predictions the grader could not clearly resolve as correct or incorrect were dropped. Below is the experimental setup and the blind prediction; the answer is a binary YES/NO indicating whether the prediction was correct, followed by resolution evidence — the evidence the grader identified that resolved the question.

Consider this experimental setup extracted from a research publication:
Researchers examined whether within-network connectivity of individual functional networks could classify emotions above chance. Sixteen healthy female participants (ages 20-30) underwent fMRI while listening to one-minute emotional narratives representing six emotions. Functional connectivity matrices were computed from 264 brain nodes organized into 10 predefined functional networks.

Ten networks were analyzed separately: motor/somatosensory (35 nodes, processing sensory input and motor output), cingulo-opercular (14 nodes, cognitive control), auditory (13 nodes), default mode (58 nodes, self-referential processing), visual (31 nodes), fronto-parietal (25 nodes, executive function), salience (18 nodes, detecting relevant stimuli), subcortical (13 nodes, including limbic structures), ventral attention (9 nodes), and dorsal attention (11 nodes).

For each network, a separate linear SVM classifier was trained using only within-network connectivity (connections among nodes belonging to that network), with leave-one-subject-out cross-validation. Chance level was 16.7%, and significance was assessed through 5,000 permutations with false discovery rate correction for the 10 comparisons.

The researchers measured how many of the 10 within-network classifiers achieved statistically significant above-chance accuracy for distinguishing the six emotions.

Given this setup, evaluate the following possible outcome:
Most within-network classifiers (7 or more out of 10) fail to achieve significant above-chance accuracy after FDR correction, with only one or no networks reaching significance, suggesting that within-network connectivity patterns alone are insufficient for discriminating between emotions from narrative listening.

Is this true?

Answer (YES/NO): YES